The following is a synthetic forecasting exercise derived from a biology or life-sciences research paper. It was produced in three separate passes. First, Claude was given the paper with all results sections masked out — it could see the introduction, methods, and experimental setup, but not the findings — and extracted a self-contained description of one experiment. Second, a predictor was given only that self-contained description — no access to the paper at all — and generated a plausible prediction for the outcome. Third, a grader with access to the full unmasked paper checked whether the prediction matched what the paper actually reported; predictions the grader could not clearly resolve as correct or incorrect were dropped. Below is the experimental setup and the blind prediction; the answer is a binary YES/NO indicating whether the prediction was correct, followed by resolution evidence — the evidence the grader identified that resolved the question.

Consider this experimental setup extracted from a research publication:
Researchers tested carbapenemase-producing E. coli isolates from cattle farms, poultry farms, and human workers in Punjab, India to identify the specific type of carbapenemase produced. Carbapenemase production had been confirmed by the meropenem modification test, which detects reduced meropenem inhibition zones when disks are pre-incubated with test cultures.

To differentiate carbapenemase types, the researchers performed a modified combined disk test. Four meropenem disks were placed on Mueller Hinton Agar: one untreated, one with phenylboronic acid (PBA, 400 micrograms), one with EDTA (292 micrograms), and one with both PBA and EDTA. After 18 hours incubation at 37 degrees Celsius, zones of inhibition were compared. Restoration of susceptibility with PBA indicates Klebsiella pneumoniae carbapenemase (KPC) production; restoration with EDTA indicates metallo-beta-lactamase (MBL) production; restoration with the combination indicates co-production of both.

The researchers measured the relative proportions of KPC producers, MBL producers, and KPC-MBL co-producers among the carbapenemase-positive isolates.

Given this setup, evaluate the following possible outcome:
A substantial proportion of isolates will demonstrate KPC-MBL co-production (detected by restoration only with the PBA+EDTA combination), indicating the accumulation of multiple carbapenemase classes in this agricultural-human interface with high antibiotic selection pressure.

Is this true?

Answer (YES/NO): NO